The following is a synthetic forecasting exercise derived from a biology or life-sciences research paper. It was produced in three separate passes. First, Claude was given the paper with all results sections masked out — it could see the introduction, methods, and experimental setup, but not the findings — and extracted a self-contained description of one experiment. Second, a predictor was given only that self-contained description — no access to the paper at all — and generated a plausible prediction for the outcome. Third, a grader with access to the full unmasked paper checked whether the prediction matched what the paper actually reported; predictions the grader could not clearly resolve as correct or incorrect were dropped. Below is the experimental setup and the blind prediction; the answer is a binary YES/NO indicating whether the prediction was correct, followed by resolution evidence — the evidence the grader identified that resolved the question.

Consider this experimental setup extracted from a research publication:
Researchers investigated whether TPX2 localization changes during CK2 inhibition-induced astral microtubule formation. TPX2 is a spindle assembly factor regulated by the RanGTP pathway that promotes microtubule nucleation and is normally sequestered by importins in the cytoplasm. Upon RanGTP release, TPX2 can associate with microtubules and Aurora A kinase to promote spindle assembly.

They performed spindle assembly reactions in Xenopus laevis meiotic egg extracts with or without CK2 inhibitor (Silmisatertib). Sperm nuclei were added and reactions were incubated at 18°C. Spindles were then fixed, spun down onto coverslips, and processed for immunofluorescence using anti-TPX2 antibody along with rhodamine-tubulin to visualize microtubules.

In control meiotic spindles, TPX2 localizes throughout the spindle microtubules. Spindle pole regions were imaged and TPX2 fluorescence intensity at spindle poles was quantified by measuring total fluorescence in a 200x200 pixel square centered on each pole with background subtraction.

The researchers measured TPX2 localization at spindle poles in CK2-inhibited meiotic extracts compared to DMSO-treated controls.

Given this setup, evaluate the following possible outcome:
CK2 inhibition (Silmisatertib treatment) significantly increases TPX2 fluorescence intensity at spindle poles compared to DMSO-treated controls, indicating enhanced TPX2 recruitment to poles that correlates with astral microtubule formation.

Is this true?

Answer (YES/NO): YES